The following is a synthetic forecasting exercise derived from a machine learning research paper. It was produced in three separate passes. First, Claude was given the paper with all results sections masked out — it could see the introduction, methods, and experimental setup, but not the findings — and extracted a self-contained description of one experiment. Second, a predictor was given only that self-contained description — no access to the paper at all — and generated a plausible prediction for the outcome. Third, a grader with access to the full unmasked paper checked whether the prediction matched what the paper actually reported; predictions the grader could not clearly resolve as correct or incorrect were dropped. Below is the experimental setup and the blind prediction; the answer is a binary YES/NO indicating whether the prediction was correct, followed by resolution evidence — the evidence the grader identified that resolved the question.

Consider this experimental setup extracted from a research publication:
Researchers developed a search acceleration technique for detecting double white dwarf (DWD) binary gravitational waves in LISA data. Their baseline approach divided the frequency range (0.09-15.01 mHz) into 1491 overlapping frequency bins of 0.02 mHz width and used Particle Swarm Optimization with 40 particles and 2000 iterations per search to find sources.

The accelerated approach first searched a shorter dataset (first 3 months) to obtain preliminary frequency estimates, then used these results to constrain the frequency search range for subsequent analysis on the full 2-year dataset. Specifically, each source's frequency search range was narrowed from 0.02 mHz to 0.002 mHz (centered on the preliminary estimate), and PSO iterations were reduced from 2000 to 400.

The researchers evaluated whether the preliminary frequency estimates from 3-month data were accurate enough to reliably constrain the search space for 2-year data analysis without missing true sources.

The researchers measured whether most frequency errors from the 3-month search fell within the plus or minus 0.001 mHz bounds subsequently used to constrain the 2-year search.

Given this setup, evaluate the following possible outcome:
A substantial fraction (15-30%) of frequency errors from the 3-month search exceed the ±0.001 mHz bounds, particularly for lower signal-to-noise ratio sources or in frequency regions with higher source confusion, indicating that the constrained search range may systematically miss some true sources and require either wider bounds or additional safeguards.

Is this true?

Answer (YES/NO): NO